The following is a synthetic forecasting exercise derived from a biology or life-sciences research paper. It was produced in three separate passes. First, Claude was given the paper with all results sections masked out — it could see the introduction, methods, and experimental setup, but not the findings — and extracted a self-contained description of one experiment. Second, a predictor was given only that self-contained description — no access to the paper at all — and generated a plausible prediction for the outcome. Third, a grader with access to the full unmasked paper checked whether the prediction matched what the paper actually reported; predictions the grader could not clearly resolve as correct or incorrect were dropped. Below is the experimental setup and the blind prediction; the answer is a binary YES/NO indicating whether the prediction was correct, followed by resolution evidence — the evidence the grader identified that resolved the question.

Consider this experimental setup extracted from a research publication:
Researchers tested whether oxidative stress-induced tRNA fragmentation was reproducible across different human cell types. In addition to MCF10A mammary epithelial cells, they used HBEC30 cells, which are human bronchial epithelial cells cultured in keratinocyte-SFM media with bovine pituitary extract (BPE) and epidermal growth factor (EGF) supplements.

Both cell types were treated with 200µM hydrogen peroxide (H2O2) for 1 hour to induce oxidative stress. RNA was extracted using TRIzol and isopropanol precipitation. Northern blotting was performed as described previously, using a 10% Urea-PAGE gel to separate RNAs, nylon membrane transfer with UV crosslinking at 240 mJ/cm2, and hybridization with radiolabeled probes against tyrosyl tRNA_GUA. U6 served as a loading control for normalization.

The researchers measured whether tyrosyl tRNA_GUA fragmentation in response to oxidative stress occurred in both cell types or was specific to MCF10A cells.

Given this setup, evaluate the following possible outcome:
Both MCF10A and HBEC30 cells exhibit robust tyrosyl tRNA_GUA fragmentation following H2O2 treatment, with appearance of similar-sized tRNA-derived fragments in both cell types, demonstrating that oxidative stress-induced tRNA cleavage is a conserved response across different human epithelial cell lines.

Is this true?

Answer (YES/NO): YES